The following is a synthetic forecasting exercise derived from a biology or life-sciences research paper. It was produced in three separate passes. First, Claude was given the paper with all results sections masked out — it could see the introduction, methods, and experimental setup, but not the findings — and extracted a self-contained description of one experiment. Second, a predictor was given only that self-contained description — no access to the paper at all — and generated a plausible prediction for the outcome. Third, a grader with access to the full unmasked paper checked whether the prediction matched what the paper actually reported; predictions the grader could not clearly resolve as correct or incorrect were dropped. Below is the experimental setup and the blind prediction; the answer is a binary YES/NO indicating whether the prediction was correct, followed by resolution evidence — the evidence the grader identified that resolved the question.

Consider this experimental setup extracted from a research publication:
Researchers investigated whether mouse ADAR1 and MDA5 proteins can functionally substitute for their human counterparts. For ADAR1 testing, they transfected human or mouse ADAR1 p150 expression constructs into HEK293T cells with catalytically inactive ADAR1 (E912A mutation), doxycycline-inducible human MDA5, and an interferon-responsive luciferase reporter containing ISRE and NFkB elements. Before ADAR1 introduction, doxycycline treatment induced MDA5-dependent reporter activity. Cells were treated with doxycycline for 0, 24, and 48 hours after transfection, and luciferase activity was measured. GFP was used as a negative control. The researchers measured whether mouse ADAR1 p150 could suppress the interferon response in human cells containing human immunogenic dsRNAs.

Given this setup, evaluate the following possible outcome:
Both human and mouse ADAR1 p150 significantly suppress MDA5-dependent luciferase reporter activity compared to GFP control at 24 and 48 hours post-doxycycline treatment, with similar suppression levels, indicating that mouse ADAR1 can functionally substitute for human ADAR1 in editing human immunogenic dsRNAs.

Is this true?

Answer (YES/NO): YES